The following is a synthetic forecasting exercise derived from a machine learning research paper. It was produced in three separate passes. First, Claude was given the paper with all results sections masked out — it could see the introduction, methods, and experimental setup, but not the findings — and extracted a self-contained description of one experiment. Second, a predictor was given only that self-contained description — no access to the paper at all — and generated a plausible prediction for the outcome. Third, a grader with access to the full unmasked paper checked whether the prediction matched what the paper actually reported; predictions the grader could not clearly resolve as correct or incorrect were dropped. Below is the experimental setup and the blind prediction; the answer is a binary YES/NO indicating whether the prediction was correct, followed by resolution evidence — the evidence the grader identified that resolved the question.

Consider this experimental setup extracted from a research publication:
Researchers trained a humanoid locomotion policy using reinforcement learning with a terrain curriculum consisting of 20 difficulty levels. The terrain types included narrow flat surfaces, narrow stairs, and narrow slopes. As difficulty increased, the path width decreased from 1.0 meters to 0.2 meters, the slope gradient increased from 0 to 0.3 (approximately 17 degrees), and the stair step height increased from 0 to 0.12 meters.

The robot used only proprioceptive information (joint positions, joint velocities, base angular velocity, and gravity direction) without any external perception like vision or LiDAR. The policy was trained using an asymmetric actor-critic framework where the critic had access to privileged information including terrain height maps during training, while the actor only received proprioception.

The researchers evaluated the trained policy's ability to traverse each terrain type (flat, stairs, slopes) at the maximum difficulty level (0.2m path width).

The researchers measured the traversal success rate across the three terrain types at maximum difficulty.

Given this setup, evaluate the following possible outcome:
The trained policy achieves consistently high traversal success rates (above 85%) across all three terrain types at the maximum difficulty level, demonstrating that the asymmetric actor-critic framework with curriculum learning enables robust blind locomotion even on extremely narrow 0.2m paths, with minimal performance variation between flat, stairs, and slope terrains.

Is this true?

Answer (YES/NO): NO